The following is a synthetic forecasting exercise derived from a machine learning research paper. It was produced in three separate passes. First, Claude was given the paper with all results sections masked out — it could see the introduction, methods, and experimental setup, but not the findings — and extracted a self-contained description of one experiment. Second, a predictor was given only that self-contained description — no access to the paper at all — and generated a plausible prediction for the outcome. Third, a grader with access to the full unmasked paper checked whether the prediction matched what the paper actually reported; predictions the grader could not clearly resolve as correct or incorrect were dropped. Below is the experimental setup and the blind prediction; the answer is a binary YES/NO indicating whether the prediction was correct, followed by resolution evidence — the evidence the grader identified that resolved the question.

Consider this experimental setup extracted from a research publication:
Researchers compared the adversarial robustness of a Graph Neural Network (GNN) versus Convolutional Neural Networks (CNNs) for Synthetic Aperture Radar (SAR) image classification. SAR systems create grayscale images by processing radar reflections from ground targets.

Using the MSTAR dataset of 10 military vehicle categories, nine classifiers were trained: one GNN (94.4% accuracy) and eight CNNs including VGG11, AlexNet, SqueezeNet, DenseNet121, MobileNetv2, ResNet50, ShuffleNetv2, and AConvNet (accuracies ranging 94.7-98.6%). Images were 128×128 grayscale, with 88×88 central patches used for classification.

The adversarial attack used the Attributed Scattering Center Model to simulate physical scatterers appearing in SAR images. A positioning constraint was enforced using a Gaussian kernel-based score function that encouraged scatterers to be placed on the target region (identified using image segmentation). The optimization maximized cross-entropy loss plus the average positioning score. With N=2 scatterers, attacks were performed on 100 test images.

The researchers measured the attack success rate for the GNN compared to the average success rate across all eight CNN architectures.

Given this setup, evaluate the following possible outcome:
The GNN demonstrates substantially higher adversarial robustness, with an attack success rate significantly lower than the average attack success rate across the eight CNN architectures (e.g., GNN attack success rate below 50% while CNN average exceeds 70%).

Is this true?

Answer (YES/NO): NO